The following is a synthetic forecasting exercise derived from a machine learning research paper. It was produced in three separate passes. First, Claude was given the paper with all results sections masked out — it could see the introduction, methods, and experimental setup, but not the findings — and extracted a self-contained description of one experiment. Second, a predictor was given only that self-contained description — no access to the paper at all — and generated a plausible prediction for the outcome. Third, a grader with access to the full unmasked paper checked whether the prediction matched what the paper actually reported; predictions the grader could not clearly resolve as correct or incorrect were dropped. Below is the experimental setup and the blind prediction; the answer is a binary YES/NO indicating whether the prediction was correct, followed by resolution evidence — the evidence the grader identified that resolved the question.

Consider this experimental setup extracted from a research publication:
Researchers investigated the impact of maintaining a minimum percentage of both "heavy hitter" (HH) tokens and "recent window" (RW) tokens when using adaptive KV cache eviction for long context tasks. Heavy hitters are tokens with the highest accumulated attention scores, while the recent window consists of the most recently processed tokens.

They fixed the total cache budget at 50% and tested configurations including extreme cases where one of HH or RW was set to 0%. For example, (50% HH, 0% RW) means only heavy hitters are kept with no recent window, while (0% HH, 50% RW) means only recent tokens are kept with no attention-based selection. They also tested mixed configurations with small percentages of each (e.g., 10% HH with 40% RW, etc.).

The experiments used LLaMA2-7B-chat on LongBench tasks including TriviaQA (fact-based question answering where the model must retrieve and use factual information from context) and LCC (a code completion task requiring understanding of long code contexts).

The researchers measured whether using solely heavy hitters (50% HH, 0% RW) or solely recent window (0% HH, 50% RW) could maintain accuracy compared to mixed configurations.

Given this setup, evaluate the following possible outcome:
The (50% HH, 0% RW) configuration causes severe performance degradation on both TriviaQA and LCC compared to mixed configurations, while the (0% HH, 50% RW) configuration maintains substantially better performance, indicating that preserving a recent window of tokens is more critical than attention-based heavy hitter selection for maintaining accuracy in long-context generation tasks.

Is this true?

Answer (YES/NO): NO